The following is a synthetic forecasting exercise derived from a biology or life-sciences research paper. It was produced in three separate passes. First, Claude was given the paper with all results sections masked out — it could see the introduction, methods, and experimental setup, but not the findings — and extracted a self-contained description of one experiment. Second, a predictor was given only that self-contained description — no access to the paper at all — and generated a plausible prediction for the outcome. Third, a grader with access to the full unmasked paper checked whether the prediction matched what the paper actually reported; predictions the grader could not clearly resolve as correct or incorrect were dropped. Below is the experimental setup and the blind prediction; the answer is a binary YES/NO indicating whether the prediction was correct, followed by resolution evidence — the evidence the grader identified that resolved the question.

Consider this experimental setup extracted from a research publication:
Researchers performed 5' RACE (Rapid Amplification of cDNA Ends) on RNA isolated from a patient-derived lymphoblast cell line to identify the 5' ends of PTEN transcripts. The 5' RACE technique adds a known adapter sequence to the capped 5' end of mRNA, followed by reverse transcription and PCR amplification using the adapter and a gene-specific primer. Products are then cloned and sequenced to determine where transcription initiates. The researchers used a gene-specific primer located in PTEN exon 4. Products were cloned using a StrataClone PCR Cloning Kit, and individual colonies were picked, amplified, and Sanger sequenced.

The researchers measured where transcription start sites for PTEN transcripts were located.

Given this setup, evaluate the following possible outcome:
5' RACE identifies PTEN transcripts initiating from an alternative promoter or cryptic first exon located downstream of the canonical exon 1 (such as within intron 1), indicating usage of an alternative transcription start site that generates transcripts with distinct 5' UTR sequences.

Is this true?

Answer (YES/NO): NO